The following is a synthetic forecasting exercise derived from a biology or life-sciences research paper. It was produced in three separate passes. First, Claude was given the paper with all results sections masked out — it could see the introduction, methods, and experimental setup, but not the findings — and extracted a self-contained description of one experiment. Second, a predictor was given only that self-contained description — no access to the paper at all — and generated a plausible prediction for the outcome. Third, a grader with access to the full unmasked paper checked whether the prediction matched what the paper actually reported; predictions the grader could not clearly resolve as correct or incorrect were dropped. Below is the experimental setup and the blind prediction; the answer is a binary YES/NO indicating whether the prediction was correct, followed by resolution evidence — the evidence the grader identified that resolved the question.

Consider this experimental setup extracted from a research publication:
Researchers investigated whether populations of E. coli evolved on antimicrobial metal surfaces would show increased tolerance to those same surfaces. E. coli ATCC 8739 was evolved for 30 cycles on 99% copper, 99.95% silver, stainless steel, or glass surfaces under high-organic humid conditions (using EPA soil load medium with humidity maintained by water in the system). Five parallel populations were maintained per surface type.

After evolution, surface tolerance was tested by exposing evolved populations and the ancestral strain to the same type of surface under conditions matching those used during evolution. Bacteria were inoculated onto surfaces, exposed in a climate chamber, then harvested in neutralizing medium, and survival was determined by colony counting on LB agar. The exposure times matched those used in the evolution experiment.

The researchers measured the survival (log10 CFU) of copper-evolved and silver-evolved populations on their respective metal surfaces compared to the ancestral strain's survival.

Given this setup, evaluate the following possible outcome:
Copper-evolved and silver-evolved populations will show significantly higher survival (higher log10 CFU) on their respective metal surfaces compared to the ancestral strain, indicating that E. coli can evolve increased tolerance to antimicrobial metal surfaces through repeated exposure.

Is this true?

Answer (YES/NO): NO